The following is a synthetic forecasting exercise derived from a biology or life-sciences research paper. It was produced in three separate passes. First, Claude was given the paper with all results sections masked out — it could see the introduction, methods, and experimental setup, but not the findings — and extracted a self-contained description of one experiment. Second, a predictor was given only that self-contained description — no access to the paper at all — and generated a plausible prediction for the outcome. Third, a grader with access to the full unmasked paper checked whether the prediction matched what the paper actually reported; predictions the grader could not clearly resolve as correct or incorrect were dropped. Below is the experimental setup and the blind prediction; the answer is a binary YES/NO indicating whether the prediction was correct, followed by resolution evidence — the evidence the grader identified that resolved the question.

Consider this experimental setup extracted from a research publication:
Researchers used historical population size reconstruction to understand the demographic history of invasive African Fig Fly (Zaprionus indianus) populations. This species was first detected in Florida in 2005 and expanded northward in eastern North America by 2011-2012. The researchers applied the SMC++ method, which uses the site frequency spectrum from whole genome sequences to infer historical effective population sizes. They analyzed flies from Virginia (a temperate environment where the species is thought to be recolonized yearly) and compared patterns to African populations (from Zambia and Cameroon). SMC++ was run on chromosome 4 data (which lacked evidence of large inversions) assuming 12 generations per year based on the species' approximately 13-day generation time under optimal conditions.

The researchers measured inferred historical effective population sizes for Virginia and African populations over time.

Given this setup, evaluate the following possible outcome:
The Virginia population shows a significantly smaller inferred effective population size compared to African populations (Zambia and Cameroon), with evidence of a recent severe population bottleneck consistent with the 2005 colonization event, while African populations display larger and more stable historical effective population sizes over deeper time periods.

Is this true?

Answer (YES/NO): NO